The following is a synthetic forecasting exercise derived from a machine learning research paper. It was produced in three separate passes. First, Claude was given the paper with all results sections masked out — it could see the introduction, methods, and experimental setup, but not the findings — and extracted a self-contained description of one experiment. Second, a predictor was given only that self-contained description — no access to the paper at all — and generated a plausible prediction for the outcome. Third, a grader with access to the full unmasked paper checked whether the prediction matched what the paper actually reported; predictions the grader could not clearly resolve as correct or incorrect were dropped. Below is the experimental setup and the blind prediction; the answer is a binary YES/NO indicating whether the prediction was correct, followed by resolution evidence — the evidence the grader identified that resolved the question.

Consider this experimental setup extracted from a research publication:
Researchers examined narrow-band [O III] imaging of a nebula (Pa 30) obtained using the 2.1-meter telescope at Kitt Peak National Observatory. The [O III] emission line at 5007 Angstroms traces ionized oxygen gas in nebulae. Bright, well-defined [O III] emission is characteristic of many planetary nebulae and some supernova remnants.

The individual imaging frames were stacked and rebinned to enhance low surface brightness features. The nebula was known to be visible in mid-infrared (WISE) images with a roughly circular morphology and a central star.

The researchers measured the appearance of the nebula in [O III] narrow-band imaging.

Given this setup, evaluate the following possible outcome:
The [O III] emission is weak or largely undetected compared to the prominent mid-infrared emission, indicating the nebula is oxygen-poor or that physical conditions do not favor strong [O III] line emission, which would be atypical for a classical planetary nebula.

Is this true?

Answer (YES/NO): YES